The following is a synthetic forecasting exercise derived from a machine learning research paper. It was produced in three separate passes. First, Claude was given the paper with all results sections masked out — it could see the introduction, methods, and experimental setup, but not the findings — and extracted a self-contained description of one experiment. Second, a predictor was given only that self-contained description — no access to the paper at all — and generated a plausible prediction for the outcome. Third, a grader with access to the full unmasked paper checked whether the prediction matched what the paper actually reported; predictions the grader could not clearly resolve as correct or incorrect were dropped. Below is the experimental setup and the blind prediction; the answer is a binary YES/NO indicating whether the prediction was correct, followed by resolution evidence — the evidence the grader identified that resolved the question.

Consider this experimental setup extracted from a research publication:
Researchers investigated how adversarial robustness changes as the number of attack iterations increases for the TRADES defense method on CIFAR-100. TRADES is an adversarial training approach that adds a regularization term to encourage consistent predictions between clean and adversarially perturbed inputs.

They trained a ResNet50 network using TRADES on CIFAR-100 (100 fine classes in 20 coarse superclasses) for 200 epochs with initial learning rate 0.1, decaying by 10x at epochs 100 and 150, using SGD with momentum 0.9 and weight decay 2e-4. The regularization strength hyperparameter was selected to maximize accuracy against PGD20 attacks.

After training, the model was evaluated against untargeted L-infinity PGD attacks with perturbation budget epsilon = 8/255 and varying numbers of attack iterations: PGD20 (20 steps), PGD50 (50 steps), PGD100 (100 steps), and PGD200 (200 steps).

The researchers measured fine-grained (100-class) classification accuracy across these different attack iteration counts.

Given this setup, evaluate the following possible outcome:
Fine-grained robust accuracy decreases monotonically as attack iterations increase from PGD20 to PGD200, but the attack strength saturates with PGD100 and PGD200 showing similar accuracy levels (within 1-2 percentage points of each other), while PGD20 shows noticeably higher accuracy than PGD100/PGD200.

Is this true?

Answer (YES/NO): NO